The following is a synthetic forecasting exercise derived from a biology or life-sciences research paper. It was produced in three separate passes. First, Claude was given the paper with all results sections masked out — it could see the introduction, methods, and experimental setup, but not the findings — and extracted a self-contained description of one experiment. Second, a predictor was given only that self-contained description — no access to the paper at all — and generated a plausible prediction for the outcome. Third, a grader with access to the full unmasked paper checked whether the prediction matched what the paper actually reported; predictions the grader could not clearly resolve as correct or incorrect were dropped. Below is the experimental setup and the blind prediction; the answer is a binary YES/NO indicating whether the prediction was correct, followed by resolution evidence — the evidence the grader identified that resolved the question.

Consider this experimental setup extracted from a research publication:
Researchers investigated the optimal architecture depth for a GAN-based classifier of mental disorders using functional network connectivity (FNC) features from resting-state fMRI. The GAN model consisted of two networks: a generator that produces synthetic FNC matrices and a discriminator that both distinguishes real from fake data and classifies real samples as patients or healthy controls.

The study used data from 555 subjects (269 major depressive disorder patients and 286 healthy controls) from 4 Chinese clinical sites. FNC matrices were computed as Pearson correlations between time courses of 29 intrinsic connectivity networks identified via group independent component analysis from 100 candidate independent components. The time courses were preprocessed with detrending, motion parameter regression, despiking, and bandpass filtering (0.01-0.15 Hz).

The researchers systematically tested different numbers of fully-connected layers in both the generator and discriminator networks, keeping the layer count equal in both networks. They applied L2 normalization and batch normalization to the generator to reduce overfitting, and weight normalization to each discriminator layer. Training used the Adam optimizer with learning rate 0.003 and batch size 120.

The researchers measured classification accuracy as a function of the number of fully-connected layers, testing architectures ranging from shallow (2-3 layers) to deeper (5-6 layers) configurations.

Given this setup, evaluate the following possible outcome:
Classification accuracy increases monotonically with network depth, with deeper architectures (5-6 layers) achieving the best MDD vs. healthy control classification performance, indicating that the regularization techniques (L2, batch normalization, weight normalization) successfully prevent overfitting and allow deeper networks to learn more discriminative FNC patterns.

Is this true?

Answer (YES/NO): NO